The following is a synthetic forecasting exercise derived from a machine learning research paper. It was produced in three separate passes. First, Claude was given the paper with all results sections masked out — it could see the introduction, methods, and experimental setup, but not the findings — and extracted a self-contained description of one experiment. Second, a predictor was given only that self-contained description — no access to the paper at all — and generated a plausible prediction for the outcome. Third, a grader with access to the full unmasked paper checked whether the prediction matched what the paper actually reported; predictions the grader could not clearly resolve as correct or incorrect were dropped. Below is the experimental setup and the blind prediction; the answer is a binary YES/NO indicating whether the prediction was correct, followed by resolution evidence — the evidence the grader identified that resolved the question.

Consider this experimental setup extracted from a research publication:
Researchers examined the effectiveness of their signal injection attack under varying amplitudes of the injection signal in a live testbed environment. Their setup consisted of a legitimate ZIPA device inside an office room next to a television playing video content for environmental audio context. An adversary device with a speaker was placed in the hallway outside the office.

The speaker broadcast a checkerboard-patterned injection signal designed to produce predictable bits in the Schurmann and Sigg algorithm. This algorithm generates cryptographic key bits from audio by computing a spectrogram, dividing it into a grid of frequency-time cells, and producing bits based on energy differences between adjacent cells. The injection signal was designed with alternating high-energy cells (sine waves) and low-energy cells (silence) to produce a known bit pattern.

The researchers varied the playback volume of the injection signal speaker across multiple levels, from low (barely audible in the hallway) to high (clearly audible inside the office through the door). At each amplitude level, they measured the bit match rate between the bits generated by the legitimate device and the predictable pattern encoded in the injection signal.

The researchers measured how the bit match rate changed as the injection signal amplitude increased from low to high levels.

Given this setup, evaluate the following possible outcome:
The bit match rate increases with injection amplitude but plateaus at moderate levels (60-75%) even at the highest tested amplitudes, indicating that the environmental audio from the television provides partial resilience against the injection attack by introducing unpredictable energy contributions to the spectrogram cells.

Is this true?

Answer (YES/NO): NO